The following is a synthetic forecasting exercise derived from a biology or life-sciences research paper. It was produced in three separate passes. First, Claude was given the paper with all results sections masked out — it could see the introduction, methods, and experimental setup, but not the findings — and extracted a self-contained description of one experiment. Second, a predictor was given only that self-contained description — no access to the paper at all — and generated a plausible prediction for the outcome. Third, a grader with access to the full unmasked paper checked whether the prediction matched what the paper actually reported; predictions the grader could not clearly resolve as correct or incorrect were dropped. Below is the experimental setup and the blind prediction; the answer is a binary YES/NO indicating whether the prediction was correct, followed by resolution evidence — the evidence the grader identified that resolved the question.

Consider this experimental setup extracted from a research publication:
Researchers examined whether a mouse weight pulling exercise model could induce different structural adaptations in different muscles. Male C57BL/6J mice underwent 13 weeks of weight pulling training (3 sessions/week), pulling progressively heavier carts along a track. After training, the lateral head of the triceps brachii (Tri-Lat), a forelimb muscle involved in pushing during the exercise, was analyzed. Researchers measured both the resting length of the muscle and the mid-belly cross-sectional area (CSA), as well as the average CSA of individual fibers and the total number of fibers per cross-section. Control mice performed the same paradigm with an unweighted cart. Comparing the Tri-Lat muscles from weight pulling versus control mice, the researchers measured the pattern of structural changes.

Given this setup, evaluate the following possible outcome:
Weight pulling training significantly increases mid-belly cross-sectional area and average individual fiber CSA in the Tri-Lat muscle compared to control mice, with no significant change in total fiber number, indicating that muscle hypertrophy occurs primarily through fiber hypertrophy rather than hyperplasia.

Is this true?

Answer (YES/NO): NO